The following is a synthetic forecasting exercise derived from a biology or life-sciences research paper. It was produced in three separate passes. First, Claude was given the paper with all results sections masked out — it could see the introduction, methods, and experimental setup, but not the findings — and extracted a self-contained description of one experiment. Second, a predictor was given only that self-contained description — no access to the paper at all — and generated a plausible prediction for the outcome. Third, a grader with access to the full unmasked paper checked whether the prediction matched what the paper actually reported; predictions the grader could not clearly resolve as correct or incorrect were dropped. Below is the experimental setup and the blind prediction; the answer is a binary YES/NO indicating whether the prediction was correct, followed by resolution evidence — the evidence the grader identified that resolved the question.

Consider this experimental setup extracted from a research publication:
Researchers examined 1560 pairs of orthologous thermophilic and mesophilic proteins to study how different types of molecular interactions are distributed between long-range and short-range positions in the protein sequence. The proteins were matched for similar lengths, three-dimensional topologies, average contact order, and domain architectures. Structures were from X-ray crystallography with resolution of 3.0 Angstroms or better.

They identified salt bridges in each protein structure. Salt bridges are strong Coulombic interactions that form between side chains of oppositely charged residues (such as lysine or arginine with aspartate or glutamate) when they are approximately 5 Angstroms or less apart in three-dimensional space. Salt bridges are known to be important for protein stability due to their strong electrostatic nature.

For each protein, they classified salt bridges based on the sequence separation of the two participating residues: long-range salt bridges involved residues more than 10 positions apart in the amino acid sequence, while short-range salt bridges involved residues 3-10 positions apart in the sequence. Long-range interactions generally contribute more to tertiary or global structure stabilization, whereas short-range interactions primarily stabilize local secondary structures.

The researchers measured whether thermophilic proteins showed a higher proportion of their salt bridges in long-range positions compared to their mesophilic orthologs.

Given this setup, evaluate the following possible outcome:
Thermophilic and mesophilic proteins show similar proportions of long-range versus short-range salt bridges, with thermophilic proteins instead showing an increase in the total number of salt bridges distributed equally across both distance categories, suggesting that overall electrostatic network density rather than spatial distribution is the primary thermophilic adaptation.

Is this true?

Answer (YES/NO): YES